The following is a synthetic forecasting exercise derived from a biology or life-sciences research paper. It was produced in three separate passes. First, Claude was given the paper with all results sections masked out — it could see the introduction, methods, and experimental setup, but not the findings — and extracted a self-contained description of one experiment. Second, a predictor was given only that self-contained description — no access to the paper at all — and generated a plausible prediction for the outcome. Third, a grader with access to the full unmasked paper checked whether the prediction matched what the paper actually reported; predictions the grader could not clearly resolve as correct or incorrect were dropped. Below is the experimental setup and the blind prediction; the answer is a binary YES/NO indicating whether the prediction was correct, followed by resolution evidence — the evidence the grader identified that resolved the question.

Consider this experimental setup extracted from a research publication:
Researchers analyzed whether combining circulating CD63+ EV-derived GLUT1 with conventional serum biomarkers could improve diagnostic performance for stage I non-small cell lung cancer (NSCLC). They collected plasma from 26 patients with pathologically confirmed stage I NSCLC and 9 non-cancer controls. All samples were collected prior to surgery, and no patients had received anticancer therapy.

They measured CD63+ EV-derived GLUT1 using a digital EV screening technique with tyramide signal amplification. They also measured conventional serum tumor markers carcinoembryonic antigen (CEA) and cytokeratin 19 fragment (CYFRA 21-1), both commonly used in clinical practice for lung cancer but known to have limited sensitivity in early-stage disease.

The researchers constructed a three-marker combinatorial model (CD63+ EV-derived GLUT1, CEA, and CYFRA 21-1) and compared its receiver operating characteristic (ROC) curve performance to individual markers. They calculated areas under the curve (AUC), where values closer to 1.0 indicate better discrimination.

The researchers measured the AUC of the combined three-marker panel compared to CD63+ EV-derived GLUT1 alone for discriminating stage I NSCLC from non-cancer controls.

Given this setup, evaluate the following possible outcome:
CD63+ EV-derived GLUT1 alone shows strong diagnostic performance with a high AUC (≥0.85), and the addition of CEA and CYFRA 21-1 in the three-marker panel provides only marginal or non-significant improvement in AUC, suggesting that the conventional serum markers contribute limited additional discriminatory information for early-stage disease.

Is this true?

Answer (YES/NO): YES